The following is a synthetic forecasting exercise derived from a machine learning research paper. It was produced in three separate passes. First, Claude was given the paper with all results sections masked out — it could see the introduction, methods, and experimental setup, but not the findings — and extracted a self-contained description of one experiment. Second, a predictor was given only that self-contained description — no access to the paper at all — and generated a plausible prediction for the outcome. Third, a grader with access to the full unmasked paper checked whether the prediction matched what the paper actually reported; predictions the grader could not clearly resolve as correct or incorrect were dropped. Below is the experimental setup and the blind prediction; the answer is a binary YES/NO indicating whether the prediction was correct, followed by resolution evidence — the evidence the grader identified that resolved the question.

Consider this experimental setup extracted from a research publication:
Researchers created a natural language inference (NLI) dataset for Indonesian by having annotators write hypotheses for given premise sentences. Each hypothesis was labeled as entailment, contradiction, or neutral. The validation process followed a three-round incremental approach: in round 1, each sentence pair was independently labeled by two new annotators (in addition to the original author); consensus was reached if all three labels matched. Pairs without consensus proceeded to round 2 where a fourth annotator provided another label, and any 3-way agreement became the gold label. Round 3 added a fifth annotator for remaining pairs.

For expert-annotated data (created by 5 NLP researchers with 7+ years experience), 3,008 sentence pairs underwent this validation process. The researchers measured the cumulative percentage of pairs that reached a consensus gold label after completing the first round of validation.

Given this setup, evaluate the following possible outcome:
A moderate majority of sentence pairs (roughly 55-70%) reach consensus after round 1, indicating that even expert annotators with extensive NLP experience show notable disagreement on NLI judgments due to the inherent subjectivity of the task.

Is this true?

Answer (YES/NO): NO